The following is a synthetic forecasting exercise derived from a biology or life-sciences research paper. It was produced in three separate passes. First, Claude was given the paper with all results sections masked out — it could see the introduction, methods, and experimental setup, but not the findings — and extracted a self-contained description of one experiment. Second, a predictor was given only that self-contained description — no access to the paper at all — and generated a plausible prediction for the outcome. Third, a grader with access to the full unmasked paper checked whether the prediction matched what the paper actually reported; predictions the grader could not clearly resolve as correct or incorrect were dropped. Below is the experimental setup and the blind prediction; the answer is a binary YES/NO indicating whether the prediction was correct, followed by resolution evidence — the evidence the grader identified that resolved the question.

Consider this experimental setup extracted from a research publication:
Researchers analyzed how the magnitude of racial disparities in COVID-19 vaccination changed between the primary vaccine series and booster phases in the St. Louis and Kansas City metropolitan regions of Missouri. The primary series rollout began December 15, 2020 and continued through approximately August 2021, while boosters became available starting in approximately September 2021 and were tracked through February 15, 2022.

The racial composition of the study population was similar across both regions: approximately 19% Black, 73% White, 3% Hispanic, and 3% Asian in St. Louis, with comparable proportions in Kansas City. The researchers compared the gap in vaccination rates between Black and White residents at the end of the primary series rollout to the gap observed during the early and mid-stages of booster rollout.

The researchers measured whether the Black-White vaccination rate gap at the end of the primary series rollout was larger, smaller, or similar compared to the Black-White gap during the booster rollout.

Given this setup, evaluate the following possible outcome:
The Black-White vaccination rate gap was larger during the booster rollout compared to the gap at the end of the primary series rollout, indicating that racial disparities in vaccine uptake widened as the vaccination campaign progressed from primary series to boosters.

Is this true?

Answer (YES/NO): YES